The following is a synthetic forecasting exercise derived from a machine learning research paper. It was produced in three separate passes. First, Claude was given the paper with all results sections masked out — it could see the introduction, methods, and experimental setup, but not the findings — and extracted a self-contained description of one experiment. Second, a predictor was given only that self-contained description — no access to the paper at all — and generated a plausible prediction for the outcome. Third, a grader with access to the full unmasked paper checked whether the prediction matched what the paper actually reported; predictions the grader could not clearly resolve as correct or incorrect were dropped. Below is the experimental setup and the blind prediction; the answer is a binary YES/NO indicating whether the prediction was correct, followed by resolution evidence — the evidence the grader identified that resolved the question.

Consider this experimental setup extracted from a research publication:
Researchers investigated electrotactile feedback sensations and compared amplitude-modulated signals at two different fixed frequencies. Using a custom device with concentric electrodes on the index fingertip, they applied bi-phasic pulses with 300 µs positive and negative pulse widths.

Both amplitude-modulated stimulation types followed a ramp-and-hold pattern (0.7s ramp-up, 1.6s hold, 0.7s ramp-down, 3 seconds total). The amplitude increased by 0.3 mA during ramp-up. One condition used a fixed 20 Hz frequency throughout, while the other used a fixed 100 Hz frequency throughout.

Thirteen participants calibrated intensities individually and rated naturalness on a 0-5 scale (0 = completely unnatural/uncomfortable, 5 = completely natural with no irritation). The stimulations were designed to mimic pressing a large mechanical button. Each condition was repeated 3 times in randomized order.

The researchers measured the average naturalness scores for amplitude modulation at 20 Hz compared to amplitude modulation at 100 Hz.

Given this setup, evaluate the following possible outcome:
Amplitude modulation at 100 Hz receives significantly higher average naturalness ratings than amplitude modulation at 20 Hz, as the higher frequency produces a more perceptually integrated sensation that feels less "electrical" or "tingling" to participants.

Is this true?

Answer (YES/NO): NO